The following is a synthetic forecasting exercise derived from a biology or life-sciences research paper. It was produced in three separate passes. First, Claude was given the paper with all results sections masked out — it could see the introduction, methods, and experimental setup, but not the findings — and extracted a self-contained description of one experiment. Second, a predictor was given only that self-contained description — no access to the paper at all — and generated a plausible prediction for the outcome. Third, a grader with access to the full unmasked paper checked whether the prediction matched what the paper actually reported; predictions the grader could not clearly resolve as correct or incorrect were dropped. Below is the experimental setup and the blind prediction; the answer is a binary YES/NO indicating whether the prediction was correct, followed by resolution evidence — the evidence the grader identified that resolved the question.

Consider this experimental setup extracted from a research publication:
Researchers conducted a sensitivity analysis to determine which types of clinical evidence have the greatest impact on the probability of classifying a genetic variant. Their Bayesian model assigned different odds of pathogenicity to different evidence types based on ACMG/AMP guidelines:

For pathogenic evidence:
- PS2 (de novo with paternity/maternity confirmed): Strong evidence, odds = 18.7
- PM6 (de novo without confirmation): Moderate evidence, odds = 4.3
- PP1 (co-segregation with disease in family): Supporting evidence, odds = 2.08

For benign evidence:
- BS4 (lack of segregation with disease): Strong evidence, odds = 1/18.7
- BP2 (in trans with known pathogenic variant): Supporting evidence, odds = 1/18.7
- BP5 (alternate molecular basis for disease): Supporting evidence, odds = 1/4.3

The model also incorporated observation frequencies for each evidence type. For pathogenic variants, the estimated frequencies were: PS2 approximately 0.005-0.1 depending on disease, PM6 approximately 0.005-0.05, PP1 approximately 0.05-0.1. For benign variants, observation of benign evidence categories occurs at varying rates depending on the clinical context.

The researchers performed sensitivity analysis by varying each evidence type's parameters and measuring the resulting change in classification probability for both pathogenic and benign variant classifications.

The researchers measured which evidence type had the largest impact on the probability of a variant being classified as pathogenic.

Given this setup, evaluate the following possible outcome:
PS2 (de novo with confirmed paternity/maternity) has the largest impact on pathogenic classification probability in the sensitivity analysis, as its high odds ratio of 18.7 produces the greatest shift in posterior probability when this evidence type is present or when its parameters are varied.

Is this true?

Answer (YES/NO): NO